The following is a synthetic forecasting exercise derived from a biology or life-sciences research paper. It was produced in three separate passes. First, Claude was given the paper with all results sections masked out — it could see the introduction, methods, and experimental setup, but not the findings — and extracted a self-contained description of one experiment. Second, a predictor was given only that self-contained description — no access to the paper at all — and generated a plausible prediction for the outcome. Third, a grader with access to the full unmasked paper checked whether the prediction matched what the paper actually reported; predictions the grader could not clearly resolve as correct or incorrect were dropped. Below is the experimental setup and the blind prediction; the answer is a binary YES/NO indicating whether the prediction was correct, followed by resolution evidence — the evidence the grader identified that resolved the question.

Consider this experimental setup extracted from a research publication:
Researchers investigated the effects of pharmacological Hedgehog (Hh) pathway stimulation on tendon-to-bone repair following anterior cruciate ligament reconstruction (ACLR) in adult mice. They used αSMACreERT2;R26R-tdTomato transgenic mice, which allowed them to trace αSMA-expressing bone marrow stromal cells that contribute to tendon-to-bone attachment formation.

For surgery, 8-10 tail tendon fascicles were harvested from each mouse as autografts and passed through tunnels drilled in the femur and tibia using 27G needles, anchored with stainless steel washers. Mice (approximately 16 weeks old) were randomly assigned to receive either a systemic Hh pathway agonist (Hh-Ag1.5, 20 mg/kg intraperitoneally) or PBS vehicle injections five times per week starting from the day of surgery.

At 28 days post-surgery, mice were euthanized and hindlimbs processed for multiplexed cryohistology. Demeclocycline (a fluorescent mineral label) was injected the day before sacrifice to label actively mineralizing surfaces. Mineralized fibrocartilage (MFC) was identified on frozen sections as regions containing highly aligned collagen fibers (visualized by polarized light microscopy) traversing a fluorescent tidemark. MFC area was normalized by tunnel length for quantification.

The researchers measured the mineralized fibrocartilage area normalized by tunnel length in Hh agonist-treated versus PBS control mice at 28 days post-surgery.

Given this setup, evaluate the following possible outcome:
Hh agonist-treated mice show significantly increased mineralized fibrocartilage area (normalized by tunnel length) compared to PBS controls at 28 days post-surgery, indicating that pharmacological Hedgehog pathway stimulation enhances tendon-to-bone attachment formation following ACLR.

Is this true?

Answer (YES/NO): YES